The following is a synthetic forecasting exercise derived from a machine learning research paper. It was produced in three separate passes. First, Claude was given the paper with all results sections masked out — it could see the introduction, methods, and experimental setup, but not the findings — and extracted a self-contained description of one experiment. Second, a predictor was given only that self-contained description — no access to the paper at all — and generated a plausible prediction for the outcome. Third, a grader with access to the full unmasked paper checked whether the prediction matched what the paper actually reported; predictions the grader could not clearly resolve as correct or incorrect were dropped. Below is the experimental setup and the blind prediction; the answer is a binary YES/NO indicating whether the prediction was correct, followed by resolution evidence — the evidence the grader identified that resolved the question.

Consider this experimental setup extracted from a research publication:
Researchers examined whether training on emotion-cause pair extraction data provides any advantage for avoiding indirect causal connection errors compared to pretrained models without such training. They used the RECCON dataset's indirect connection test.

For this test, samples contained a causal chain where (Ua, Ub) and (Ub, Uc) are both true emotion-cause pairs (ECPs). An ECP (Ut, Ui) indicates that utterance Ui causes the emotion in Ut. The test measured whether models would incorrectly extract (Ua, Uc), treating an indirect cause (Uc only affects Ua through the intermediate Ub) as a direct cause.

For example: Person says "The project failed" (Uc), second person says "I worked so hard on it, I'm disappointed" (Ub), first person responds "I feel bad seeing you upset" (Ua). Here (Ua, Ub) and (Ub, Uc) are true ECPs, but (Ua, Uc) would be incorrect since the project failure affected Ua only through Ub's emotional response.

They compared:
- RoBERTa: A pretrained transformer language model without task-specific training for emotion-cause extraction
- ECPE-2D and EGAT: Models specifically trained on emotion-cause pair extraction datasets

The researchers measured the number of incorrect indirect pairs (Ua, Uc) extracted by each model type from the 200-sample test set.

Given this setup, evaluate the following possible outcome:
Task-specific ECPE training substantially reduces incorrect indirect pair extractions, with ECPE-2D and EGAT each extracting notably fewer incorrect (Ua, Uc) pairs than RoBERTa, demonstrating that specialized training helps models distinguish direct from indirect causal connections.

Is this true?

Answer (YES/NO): NO